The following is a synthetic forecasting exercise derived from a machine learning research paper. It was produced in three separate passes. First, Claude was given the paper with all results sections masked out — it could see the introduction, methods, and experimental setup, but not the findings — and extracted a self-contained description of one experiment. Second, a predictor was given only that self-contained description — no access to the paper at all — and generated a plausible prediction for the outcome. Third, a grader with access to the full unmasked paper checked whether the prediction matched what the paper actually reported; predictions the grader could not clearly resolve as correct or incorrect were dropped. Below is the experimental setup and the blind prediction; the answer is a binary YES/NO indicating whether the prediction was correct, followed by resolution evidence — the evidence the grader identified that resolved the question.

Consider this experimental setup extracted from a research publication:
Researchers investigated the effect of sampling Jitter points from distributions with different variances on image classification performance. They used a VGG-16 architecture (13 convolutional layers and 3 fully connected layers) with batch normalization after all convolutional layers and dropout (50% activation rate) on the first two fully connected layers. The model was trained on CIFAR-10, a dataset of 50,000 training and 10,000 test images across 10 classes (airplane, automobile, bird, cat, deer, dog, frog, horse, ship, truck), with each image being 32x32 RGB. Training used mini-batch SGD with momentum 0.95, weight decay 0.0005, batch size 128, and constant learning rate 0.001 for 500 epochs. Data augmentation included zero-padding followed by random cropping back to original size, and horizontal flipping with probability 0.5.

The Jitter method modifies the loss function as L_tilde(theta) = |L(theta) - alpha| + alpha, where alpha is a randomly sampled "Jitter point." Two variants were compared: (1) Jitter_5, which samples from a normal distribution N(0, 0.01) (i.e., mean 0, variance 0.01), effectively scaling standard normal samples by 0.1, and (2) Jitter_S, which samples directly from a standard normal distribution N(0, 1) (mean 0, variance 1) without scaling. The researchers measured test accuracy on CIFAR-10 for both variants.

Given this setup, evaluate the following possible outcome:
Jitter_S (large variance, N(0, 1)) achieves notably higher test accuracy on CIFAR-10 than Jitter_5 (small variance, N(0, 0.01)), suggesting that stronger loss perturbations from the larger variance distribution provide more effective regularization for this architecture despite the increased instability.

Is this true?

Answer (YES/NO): NO